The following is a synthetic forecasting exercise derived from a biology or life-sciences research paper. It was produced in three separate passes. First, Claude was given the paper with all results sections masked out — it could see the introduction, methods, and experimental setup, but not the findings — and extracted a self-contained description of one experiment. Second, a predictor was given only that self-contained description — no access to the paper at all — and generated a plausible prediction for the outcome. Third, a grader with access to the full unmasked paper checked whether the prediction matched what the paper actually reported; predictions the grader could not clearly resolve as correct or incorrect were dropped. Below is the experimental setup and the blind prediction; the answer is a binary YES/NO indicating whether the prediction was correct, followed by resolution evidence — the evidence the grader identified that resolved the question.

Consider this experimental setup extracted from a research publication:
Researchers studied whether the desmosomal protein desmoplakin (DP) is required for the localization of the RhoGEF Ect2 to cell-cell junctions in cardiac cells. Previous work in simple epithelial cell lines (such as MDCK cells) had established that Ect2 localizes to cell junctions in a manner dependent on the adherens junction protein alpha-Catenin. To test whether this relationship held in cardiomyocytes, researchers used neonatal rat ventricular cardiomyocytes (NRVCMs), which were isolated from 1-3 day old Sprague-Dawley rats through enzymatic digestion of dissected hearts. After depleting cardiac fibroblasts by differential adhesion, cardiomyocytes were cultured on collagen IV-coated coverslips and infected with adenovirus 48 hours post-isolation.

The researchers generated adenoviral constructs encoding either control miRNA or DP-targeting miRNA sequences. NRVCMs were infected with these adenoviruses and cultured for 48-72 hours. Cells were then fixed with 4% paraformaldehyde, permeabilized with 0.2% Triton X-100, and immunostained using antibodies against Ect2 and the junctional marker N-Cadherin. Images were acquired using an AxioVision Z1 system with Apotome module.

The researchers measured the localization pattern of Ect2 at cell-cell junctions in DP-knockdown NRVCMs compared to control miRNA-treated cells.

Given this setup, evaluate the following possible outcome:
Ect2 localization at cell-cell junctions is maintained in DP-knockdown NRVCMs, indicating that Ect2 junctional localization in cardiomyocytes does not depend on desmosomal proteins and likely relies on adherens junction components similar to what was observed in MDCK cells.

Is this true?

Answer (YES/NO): NO